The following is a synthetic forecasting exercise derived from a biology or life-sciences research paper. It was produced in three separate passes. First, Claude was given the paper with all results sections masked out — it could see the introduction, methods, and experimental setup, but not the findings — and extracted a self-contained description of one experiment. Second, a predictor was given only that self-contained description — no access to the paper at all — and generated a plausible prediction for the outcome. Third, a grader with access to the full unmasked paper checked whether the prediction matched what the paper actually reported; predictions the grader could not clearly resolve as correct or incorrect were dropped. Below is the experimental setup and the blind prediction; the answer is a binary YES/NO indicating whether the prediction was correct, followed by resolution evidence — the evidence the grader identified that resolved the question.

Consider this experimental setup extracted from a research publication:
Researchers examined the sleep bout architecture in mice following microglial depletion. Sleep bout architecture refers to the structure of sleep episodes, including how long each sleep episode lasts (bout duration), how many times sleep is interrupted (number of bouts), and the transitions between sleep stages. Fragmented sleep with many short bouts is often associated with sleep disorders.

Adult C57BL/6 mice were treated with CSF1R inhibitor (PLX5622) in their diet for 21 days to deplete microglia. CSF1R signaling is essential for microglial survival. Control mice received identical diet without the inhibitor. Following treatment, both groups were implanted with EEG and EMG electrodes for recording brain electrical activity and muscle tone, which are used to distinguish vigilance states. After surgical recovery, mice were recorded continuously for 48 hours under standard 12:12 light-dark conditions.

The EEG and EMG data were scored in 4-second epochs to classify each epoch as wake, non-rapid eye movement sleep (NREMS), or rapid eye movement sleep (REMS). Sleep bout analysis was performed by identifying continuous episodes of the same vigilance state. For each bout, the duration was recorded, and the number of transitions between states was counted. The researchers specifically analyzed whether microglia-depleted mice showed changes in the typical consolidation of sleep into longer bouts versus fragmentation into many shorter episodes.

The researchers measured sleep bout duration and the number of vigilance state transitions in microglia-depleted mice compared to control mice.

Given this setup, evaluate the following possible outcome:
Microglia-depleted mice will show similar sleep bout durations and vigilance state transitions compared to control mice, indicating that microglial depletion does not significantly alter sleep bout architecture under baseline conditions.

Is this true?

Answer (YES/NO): NO